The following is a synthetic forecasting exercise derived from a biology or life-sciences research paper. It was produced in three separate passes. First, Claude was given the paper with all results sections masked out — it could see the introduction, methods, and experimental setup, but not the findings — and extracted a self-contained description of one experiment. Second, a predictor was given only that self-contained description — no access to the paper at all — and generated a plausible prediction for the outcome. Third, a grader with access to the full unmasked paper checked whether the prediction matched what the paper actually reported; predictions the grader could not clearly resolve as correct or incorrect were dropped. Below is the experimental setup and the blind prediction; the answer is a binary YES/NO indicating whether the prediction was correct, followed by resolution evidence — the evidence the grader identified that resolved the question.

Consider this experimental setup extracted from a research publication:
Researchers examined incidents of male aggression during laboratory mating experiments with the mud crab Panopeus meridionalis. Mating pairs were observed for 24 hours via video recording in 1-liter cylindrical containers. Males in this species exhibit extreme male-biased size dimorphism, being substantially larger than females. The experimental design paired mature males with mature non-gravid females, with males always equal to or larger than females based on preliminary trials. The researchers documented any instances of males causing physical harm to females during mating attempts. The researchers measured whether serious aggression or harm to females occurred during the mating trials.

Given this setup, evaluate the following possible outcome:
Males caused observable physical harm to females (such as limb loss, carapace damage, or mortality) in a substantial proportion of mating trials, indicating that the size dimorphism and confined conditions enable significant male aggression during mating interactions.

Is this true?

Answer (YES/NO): NO